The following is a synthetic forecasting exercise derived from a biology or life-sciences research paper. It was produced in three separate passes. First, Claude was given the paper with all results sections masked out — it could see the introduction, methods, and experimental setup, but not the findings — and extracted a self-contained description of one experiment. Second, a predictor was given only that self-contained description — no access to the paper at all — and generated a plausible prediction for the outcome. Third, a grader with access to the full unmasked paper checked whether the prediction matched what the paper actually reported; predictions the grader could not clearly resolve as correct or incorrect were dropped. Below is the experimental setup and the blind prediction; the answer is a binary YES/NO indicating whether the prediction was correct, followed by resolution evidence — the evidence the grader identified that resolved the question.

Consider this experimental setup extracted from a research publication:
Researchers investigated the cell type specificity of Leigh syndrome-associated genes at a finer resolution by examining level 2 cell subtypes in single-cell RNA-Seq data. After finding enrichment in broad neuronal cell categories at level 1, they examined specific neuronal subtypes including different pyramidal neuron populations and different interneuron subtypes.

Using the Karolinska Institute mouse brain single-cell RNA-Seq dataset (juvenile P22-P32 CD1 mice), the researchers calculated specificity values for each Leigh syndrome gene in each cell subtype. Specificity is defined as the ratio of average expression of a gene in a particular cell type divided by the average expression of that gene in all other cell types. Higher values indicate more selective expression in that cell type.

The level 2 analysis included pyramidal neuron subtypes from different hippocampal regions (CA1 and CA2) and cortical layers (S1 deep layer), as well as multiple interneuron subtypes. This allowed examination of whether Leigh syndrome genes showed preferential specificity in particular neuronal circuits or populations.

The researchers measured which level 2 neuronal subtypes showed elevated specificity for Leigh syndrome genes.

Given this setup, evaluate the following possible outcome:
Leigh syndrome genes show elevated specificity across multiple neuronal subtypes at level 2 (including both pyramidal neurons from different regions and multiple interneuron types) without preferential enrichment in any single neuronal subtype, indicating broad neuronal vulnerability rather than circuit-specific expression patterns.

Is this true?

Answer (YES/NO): NO